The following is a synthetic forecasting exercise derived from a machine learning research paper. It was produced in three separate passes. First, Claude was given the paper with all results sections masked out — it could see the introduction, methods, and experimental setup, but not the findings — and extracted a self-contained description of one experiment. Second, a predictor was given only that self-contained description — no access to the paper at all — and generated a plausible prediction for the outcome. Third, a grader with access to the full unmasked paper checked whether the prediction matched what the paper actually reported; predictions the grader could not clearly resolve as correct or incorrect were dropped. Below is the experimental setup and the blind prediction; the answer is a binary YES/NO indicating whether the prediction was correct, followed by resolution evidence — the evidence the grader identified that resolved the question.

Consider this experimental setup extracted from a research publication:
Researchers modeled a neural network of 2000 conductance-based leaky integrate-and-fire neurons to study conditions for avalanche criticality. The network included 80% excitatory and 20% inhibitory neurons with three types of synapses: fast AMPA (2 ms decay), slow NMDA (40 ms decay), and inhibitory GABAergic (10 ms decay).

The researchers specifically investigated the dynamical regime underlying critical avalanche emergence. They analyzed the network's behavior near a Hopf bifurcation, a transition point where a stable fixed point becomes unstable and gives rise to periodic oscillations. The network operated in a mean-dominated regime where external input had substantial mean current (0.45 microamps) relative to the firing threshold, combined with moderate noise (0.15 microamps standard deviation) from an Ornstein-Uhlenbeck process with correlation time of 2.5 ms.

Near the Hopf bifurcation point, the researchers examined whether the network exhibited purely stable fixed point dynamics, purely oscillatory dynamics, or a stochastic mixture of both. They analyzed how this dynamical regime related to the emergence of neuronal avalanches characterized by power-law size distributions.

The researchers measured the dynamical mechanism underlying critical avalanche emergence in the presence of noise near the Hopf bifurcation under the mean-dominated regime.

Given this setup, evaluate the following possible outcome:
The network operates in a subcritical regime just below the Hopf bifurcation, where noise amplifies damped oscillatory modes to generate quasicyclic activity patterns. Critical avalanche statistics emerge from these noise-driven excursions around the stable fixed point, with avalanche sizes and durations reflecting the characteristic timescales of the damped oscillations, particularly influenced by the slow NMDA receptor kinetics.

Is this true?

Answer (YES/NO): NO